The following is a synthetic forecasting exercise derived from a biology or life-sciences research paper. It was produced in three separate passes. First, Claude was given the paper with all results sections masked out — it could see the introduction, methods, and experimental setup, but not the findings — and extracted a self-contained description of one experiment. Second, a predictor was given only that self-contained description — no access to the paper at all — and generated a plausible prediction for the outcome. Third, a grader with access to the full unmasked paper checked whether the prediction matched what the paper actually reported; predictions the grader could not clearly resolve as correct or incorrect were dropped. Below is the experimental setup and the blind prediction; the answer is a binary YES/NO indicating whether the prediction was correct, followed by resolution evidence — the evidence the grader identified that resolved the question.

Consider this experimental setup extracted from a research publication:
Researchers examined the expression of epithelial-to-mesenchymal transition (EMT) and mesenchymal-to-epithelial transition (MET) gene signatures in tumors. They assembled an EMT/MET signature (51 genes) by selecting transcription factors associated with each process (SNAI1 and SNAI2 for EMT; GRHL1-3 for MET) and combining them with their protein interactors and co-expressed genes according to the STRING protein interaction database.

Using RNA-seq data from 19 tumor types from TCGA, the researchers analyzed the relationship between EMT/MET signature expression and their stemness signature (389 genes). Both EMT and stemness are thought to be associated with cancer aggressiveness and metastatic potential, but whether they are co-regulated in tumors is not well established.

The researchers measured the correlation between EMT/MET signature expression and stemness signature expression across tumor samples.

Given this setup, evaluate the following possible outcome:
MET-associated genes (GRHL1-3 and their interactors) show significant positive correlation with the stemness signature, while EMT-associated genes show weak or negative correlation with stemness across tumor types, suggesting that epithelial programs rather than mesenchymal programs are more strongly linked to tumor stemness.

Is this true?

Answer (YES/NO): NO